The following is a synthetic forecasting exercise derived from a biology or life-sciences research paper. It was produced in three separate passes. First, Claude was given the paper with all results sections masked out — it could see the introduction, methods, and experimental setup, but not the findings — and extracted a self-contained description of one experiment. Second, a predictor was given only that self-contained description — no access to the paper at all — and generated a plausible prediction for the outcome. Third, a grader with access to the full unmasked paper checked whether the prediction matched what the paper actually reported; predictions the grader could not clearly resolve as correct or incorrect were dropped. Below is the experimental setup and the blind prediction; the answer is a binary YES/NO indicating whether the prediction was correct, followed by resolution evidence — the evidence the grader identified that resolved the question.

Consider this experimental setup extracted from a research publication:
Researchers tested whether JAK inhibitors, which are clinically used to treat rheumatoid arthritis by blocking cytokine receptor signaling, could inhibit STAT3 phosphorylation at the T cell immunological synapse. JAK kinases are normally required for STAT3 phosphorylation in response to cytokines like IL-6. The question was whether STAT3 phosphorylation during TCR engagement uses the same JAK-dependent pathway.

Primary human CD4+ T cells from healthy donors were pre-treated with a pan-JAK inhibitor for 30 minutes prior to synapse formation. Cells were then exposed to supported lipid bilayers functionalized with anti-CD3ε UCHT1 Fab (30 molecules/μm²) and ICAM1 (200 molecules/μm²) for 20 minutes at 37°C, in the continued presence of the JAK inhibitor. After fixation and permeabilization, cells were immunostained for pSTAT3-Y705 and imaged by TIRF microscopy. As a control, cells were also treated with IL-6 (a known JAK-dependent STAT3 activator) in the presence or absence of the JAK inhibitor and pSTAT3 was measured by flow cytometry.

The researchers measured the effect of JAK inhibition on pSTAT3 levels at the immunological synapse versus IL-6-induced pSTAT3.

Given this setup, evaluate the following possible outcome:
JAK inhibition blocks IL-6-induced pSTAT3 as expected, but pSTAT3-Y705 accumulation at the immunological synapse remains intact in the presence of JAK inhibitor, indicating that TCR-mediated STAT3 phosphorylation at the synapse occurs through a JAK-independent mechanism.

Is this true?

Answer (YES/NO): YES